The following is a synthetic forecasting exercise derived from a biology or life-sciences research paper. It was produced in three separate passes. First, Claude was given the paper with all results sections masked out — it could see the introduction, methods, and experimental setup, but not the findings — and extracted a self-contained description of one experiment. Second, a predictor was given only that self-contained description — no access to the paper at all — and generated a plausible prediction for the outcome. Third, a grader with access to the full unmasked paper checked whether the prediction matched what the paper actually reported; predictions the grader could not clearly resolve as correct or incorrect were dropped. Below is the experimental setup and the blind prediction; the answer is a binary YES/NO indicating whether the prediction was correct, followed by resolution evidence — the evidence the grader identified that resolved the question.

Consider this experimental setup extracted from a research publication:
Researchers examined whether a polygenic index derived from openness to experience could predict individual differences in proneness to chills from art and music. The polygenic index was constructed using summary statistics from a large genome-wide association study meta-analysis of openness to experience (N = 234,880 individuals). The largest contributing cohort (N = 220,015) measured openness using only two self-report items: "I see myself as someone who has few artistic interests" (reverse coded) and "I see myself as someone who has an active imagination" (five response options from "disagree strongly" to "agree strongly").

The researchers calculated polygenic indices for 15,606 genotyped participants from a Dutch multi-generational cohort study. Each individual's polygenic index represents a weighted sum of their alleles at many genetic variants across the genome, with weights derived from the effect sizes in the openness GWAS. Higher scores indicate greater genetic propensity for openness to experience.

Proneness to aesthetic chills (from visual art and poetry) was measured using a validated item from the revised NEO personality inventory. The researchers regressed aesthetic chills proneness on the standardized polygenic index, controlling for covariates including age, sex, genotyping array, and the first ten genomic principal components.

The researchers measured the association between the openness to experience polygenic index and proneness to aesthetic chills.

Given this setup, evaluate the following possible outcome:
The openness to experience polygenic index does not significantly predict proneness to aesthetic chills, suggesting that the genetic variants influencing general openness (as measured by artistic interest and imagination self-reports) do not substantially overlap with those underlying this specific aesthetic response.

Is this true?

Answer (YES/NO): NO